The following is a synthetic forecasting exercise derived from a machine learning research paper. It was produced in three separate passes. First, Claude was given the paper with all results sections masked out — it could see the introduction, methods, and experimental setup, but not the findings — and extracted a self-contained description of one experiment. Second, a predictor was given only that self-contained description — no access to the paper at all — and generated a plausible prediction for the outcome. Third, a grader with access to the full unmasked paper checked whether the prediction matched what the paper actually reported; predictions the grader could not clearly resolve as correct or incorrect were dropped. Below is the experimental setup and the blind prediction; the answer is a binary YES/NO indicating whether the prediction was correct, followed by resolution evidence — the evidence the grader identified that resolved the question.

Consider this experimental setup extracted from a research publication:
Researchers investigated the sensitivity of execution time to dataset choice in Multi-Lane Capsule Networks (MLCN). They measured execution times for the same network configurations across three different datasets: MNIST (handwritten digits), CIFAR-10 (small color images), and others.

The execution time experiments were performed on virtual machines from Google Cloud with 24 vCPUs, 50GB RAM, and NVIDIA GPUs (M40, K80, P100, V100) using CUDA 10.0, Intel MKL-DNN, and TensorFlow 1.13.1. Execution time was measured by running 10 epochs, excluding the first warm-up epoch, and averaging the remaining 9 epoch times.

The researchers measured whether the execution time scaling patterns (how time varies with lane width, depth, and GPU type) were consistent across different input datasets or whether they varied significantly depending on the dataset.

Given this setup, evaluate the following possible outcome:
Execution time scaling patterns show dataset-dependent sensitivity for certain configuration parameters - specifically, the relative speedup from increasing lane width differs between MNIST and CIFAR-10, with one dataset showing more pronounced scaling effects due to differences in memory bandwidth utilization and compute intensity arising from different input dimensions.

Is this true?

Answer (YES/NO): NO